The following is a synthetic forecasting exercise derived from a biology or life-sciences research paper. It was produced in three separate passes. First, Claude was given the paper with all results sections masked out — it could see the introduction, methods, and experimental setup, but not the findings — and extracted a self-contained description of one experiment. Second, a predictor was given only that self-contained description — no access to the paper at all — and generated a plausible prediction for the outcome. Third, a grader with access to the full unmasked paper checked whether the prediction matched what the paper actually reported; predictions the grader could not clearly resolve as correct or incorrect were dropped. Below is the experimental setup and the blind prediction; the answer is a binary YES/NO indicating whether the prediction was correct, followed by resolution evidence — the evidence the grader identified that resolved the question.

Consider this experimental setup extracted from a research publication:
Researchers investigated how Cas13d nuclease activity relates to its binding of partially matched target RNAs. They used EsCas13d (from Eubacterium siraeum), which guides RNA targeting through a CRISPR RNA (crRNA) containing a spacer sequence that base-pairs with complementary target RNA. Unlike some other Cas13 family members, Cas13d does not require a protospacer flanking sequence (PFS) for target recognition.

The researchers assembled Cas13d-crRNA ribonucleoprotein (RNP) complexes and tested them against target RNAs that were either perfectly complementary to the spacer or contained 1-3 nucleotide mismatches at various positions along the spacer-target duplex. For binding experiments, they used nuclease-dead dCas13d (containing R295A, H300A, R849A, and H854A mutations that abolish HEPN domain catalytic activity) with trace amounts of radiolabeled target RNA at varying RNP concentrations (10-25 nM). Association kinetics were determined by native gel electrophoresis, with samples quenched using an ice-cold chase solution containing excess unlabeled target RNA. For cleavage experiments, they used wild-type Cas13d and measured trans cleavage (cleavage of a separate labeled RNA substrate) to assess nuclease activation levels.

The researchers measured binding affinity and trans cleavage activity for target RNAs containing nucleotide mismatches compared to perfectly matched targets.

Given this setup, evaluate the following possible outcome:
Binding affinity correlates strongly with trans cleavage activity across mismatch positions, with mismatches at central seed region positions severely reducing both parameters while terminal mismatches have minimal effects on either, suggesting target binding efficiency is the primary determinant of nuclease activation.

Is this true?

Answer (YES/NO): NO